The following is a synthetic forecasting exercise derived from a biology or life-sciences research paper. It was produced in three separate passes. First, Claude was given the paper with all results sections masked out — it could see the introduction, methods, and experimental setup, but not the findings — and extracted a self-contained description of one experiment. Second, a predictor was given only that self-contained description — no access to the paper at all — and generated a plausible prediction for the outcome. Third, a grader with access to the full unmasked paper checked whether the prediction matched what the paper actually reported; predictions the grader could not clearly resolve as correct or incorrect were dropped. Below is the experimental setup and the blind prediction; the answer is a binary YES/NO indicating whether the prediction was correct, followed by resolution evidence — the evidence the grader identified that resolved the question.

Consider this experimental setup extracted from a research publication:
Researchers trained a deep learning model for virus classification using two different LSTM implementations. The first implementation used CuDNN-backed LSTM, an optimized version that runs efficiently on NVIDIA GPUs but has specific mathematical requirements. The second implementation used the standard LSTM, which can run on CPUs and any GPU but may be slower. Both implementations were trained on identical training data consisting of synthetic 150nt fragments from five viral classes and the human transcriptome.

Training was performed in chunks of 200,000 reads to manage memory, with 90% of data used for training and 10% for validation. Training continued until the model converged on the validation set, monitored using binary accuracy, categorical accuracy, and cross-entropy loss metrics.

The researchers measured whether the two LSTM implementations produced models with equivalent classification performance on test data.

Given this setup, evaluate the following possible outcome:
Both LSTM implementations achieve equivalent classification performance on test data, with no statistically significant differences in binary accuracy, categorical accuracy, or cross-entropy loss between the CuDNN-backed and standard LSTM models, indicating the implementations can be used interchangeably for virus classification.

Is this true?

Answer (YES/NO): YES